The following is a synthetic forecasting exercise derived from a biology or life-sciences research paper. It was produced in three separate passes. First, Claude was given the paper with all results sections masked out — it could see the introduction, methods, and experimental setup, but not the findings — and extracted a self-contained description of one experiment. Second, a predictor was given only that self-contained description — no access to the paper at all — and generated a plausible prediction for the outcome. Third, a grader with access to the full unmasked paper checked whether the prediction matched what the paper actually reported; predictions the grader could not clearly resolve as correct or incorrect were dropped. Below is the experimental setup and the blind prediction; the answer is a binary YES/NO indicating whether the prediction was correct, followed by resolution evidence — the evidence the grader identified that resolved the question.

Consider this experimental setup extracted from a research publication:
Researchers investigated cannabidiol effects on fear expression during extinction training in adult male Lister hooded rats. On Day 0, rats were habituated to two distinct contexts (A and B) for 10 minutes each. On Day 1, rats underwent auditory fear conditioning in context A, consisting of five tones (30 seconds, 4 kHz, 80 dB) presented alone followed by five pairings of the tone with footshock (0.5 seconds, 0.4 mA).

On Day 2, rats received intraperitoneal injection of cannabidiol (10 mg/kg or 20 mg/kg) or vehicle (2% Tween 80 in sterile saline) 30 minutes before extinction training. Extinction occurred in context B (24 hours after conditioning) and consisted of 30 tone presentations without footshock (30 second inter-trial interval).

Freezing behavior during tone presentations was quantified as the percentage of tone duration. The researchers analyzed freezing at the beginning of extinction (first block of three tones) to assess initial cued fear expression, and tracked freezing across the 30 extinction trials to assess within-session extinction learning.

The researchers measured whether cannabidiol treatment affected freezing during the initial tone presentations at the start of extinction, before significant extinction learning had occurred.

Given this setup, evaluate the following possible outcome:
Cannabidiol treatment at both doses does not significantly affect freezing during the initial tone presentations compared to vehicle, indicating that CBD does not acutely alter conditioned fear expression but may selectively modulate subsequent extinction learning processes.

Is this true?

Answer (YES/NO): YES